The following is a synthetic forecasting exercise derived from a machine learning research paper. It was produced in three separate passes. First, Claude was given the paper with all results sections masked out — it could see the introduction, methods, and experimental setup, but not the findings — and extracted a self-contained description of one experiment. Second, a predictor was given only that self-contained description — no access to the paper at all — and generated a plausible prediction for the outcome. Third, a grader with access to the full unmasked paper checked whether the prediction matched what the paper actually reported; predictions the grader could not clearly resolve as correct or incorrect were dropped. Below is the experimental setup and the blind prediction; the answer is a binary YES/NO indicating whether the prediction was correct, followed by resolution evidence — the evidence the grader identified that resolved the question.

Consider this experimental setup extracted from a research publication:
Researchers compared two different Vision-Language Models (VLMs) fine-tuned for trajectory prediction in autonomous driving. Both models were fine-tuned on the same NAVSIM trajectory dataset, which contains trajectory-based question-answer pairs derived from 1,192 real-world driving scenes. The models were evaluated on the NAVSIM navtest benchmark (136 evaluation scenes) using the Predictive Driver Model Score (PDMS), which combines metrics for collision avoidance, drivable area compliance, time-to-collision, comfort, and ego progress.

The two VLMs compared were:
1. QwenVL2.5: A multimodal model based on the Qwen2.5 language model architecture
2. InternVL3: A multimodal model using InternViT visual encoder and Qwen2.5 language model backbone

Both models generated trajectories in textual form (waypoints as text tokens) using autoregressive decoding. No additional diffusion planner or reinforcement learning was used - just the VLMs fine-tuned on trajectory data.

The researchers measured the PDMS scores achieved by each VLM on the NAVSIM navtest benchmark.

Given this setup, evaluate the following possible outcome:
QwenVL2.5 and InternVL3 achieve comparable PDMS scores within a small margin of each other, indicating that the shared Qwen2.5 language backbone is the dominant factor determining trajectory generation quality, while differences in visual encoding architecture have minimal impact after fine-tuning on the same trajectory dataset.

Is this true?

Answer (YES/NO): YES